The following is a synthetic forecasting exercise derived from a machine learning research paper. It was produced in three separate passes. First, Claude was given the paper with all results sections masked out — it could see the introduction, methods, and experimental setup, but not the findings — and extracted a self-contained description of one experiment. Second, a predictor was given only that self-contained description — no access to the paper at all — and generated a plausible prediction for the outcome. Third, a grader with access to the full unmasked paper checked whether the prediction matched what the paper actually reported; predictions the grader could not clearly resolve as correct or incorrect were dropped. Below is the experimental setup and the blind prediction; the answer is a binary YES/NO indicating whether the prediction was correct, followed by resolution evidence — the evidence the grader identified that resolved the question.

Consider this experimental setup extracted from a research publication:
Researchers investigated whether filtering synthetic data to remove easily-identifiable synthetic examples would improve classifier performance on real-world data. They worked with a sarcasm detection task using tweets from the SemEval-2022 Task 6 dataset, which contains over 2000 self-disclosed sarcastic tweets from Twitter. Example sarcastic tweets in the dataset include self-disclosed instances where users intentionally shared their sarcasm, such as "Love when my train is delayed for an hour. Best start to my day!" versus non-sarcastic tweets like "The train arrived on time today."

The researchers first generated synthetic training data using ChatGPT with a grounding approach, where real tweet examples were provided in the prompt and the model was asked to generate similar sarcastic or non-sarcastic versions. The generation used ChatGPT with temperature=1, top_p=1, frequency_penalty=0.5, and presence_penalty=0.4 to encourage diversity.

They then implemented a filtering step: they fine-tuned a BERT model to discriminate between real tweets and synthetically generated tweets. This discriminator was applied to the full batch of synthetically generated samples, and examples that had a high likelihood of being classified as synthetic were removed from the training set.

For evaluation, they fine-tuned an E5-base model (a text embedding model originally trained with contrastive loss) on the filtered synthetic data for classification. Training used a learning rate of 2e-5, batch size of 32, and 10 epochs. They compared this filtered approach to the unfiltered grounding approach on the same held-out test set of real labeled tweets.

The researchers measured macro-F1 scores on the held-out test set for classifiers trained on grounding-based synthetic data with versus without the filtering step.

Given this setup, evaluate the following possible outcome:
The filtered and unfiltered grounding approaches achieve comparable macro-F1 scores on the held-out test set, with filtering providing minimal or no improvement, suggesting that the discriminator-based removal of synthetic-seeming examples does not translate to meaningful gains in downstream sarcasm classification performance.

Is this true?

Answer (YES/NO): NO